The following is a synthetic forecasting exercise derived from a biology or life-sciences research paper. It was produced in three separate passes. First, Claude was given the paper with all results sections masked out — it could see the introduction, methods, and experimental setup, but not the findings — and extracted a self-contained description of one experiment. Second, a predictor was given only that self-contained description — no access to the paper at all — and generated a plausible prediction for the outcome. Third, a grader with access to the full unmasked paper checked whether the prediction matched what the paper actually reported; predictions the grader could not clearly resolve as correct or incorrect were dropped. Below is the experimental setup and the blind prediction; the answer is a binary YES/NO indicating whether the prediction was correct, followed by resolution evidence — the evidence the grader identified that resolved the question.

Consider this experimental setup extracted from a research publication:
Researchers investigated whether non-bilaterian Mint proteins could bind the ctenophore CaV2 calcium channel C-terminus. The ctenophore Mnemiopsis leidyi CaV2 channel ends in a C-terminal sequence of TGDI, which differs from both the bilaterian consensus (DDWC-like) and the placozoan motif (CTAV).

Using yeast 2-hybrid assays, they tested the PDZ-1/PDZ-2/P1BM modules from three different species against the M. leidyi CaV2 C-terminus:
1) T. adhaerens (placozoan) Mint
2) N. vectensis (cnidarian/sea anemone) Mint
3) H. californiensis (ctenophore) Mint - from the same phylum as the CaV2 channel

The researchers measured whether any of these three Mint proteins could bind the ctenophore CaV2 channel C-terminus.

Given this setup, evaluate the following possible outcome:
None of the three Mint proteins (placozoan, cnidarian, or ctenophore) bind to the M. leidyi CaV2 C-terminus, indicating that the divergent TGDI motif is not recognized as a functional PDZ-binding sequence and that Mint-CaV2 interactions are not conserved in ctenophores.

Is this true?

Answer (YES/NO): YES